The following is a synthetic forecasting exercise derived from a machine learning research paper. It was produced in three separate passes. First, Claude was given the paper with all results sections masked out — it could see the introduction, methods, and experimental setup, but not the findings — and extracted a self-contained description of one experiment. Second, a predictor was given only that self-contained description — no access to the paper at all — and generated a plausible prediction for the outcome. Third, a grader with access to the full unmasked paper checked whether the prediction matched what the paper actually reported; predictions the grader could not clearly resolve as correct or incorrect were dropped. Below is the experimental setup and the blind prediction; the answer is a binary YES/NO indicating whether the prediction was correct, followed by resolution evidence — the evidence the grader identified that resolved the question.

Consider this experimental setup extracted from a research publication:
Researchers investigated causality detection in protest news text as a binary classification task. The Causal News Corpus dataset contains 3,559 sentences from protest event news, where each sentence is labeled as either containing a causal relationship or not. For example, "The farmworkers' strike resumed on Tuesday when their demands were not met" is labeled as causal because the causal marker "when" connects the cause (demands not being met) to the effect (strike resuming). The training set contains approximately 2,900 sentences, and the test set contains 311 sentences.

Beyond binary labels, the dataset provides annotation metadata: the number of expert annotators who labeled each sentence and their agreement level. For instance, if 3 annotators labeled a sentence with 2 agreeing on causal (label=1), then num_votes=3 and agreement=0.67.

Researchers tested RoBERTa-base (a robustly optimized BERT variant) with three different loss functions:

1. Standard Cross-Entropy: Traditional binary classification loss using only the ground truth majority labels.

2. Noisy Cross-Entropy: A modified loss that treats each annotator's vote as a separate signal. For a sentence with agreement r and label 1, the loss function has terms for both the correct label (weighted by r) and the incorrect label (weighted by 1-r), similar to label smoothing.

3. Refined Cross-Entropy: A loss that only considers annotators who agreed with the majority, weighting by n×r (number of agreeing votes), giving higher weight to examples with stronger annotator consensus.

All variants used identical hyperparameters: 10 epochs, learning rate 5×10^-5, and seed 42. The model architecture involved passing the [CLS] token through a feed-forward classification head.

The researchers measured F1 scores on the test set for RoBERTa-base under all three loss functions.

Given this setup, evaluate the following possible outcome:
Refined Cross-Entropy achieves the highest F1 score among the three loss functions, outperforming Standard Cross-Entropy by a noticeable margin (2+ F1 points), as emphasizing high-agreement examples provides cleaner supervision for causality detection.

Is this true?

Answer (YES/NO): NO